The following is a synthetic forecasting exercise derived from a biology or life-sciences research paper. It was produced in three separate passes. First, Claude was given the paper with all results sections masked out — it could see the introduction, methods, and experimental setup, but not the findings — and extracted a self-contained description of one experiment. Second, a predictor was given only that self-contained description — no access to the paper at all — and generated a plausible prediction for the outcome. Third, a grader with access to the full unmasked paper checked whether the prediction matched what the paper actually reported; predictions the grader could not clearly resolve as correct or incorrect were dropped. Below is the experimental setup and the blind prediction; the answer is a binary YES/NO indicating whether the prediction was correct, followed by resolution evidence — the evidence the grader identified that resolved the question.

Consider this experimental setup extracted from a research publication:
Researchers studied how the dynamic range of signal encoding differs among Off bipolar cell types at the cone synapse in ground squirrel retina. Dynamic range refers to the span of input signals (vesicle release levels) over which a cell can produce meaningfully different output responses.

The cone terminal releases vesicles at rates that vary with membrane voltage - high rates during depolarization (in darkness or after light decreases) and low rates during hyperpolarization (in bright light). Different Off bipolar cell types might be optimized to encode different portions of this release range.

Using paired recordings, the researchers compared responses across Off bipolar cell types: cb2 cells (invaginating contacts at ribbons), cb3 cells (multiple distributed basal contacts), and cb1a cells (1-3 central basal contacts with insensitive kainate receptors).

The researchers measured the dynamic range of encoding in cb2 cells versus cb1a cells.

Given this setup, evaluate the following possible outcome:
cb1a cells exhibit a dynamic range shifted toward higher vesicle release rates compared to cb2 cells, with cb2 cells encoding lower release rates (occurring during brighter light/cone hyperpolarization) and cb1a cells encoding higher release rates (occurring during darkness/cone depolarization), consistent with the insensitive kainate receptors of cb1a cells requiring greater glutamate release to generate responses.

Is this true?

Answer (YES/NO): YES